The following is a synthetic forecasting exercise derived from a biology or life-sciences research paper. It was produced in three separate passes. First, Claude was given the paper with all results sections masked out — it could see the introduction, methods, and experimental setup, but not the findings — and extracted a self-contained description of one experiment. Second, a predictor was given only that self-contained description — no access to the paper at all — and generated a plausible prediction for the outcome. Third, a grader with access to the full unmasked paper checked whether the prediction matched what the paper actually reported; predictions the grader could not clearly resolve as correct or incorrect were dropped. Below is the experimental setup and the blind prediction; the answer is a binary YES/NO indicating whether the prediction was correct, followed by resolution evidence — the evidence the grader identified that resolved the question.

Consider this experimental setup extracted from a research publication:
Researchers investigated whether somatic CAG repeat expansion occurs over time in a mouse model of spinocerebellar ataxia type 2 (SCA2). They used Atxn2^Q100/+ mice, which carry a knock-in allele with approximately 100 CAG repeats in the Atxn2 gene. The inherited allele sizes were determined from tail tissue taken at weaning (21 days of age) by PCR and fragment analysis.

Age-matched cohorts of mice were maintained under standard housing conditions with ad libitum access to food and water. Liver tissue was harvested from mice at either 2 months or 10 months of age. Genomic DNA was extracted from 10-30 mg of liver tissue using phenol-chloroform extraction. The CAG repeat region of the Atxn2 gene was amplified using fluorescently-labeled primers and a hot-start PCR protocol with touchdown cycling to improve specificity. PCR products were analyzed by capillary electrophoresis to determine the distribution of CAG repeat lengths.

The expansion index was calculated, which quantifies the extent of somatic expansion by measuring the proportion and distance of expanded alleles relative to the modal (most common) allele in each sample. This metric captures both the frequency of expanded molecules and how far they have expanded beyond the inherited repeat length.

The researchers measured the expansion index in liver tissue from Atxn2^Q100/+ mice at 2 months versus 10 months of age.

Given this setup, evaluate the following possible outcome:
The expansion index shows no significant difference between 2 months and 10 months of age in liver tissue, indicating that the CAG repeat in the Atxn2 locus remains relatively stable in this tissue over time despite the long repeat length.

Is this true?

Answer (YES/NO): NO